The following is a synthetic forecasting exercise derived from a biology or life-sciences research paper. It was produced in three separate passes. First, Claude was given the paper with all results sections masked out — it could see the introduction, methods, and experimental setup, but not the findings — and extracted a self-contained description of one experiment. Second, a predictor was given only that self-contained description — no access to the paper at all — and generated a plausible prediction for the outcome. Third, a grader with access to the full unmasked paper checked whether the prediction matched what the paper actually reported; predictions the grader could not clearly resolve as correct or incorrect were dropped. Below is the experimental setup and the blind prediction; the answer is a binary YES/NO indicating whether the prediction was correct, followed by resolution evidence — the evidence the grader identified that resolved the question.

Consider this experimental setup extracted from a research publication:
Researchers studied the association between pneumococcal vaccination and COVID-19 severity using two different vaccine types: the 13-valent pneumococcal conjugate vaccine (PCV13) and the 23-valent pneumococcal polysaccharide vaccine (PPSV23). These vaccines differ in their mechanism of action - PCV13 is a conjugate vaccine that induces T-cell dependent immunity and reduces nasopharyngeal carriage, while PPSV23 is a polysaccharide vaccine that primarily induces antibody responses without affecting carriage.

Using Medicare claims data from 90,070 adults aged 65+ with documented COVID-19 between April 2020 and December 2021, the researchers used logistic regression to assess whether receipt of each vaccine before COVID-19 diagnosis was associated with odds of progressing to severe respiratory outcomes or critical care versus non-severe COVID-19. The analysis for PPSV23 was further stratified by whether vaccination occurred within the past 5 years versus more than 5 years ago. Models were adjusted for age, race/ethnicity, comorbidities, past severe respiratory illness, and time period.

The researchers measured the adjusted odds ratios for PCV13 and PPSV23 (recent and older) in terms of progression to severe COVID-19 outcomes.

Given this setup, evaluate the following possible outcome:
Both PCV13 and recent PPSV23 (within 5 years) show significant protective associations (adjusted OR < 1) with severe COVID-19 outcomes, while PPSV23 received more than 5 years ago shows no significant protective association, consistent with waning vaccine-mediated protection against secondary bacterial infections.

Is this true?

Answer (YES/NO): NO